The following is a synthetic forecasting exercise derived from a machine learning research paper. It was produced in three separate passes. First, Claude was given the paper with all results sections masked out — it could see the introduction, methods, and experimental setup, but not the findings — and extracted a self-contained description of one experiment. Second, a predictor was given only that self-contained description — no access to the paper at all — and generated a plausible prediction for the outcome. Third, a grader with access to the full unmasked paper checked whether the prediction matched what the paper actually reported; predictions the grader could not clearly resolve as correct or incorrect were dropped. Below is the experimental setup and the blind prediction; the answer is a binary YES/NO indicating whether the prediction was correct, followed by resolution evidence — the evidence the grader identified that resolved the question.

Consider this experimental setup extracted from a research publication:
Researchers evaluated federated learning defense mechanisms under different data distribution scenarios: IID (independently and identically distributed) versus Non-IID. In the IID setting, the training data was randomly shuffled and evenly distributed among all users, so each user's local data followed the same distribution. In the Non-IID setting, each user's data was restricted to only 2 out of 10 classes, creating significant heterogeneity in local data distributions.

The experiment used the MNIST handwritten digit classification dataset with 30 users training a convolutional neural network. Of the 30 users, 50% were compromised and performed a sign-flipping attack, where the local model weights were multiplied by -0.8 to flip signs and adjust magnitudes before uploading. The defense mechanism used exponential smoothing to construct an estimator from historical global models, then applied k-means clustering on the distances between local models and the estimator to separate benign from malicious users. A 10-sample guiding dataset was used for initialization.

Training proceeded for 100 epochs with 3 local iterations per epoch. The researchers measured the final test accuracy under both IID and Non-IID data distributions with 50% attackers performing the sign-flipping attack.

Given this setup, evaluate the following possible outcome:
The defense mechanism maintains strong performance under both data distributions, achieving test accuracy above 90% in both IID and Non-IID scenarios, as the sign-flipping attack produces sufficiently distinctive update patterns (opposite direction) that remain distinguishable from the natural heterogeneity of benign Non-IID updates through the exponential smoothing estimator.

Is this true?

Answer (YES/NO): YES